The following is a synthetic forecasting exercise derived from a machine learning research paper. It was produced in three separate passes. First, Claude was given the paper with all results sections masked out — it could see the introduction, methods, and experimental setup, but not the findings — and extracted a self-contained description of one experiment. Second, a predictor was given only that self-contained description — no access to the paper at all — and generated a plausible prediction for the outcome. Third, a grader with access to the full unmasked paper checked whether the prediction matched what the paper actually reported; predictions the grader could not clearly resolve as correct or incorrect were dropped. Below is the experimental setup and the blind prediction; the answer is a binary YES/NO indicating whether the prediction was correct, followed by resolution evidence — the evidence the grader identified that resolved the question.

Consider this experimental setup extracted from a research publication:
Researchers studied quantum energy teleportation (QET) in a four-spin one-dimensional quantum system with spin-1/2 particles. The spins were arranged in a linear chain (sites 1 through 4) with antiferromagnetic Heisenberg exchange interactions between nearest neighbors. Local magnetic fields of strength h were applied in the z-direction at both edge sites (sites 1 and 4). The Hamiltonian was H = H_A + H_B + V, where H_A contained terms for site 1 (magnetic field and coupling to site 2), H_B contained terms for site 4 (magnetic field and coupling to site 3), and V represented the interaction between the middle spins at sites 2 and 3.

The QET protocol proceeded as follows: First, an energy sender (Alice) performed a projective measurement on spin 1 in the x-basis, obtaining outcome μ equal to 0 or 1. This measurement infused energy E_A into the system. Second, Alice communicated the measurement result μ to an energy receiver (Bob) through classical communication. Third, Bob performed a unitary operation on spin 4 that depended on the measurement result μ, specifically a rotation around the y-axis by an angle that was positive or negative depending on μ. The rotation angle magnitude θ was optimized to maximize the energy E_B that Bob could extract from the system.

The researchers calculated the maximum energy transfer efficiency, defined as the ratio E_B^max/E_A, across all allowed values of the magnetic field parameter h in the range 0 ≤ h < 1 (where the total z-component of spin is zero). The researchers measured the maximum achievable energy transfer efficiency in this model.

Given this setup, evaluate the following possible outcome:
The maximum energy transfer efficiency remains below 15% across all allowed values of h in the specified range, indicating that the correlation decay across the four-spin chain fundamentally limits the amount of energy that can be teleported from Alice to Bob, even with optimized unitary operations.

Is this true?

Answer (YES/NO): NO